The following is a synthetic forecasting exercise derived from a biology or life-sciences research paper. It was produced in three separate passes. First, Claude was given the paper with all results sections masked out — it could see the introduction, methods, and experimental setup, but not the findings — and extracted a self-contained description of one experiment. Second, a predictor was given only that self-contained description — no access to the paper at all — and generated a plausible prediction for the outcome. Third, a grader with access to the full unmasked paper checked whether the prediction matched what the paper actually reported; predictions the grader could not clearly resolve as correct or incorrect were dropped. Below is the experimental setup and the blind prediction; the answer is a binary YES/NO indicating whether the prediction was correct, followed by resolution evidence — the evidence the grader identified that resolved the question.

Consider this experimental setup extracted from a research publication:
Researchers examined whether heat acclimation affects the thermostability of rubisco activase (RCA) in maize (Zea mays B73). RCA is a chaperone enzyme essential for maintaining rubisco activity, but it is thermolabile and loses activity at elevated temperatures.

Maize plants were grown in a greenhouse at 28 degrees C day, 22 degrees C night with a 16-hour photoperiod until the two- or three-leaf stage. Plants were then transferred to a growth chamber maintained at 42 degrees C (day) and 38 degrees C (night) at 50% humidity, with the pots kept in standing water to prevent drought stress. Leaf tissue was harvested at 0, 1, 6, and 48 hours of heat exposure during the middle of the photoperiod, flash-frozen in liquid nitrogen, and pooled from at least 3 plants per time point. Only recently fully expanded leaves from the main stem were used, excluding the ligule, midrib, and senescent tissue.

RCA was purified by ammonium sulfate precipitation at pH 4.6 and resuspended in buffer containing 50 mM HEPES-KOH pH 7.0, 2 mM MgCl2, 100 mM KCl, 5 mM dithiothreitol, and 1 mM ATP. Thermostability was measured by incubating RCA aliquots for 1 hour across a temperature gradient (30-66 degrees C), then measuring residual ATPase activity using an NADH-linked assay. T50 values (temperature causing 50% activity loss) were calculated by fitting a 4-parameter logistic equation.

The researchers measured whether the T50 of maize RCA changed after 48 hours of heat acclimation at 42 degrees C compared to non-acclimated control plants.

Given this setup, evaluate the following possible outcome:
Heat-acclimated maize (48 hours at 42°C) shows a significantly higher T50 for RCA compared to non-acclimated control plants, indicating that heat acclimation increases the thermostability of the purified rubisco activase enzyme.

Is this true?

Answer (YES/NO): NO